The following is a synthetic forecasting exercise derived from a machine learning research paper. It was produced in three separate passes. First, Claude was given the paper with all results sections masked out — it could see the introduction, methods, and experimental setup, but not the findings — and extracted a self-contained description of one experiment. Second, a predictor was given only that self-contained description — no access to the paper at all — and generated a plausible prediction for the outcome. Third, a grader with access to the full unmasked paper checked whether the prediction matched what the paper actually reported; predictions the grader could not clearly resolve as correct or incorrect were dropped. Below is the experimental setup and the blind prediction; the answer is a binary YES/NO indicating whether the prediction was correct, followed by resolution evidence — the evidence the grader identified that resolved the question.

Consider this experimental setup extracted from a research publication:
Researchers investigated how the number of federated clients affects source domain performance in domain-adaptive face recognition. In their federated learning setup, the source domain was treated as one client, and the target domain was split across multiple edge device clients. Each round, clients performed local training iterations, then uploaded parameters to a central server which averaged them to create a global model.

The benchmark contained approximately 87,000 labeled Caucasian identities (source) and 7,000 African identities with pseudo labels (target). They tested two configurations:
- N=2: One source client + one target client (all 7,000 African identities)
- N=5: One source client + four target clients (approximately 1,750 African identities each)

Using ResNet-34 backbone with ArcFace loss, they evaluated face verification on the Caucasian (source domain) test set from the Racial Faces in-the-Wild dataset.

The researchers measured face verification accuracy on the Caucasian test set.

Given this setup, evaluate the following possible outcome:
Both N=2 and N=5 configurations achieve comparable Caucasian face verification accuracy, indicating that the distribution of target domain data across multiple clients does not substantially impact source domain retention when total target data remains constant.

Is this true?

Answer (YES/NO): NO